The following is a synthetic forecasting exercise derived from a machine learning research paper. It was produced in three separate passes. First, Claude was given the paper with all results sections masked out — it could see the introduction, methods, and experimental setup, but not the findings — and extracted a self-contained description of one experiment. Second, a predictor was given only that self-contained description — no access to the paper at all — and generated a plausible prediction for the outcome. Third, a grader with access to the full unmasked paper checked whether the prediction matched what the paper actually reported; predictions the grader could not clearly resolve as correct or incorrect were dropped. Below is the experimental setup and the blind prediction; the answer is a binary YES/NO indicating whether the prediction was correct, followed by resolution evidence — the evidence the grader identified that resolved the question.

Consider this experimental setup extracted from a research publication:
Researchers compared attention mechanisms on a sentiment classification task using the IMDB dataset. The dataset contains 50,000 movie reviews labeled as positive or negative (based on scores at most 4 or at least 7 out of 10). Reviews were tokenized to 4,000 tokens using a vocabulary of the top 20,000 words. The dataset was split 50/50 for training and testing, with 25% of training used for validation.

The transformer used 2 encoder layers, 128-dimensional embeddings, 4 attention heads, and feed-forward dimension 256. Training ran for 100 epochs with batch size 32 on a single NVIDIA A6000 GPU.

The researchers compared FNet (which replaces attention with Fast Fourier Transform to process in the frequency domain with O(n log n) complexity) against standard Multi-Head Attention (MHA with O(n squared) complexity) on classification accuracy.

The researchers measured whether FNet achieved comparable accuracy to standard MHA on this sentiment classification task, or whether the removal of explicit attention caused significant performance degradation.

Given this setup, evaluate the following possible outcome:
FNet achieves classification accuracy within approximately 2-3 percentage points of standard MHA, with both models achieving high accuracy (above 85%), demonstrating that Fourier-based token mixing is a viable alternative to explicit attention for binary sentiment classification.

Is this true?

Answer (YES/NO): NO